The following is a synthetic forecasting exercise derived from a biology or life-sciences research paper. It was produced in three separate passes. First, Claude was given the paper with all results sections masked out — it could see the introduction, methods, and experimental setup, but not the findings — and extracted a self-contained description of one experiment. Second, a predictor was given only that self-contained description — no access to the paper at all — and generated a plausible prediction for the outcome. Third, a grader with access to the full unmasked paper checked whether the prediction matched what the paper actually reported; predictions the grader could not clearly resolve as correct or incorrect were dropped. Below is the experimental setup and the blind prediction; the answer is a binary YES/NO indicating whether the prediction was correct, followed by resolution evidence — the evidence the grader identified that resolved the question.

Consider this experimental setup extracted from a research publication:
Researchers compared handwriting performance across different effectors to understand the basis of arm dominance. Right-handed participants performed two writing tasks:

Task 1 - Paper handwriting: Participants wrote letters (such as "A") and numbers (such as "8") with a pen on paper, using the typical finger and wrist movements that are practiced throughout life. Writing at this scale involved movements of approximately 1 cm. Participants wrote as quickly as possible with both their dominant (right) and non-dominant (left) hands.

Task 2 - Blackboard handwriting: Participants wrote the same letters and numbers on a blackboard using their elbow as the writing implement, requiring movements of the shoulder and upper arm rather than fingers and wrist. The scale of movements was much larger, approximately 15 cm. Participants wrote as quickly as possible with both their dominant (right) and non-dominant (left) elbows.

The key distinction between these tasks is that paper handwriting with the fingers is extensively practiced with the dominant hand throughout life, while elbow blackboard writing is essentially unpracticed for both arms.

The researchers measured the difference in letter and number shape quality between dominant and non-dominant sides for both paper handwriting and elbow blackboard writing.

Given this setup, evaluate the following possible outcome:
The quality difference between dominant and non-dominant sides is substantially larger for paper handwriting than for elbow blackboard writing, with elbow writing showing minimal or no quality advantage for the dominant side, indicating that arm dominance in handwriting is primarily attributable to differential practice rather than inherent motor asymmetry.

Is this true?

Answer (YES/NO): YES